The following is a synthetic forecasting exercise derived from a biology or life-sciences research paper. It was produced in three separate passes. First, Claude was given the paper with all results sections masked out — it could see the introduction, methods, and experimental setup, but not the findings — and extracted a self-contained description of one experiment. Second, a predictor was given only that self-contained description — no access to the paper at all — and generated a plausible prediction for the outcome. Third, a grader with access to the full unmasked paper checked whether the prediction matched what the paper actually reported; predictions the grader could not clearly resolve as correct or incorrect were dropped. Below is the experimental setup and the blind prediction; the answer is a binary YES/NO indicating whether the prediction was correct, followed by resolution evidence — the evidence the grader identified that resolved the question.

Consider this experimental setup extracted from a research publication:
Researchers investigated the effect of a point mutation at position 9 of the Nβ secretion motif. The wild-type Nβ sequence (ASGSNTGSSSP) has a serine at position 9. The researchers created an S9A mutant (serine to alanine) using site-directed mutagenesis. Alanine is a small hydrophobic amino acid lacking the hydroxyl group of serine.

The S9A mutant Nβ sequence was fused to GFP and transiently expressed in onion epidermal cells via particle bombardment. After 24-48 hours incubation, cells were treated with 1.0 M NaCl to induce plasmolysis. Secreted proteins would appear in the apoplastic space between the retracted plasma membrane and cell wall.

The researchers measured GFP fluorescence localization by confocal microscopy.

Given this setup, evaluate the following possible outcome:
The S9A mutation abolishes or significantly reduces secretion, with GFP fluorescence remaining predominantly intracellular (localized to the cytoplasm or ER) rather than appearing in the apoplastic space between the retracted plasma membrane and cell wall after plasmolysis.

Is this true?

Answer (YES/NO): YES